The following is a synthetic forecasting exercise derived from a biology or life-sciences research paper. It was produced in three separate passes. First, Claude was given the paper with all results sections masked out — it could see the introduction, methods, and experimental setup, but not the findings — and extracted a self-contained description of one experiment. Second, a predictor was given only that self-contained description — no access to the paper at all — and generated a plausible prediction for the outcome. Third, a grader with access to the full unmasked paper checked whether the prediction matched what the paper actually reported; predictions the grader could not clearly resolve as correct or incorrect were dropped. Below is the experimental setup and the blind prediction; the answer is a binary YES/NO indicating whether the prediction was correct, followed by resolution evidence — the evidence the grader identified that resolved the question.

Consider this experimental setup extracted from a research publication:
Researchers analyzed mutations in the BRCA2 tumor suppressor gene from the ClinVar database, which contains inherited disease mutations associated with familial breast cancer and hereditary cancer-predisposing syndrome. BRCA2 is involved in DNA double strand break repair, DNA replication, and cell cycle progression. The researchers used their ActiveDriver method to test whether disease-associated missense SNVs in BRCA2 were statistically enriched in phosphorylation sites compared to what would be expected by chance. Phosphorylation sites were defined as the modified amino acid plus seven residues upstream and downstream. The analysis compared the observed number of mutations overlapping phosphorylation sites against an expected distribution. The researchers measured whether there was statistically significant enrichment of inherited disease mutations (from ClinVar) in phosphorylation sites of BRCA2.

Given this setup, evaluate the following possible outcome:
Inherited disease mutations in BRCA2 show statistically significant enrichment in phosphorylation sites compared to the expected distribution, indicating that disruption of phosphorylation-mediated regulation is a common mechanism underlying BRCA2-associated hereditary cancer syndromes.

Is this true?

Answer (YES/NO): YES